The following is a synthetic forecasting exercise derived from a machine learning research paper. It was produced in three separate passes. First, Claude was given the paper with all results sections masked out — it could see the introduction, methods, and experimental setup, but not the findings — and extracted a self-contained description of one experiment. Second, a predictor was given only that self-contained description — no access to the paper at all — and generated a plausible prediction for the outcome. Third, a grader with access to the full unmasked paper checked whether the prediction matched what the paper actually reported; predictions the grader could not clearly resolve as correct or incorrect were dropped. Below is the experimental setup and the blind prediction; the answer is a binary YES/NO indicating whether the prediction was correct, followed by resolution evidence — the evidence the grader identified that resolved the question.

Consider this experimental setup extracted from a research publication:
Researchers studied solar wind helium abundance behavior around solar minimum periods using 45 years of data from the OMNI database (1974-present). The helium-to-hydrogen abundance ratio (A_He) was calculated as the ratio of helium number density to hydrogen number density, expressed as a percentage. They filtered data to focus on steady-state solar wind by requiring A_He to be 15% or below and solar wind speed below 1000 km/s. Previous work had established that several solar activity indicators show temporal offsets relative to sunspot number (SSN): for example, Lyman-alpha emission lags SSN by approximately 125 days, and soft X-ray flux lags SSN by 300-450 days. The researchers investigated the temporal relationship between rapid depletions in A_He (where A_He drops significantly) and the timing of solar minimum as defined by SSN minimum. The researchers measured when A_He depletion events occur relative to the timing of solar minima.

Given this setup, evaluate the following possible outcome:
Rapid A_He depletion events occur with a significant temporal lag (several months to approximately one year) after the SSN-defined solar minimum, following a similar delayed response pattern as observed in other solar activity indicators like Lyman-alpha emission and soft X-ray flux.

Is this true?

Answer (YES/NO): NO